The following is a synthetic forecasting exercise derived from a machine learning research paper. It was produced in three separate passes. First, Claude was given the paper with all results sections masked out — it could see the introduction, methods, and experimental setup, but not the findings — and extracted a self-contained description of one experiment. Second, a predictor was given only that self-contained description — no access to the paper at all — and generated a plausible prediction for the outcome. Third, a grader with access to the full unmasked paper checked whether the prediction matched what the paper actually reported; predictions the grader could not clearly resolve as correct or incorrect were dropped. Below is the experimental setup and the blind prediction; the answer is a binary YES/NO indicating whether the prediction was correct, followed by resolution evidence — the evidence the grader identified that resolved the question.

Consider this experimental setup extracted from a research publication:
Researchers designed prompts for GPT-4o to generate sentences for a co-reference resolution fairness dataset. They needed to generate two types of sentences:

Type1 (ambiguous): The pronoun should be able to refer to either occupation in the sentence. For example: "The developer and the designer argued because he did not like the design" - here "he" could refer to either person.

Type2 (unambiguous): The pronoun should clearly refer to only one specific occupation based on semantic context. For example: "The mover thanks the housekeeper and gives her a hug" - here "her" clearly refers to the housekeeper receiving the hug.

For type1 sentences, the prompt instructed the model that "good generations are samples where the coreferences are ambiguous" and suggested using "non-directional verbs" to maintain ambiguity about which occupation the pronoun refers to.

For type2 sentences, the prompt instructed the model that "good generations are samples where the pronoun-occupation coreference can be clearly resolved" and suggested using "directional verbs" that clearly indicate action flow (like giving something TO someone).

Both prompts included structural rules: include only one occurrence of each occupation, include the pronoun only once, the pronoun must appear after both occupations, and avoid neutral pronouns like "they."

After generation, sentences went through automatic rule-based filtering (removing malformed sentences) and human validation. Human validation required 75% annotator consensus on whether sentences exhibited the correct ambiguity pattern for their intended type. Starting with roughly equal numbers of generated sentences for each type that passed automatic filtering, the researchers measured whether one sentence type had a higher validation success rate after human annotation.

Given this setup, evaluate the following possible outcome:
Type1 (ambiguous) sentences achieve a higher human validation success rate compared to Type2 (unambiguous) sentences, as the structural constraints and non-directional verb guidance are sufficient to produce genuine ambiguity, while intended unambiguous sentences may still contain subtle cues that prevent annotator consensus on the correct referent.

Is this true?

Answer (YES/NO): NO